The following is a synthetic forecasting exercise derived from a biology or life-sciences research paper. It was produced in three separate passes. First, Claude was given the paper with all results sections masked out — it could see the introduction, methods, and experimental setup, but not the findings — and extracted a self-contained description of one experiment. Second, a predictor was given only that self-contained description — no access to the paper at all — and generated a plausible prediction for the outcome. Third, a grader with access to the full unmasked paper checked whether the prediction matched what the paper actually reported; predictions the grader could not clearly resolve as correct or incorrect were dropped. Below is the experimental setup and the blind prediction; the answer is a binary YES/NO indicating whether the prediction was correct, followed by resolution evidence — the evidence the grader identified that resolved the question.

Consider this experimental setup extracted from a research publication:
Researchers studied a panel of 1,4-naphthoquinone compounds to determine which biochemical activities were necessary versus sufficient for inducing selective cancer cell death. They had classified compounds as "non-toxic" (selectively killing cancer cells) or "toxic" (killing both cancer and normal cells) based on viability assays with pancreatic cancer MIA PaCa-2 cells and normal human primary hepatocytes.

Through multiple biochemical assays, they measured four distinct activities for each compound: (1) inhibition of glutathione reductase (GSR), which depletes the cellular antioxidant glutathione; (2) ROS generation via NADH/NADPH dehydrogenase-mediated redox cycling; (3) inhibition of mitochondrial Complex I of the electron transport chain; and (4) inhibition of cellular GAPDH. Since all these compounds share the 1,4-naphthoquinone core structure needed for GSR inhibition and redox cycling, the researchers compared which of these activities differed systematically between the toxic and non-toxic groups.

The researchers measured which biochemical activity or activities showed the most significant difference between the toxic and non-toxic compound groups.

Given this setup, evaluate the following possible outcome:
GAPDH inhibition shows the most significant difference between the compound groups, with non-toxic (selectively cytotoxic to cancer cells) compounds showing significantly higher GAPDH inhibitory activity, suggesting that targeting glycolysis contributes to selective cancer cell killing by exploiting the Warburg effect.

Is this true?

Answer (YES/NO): NO